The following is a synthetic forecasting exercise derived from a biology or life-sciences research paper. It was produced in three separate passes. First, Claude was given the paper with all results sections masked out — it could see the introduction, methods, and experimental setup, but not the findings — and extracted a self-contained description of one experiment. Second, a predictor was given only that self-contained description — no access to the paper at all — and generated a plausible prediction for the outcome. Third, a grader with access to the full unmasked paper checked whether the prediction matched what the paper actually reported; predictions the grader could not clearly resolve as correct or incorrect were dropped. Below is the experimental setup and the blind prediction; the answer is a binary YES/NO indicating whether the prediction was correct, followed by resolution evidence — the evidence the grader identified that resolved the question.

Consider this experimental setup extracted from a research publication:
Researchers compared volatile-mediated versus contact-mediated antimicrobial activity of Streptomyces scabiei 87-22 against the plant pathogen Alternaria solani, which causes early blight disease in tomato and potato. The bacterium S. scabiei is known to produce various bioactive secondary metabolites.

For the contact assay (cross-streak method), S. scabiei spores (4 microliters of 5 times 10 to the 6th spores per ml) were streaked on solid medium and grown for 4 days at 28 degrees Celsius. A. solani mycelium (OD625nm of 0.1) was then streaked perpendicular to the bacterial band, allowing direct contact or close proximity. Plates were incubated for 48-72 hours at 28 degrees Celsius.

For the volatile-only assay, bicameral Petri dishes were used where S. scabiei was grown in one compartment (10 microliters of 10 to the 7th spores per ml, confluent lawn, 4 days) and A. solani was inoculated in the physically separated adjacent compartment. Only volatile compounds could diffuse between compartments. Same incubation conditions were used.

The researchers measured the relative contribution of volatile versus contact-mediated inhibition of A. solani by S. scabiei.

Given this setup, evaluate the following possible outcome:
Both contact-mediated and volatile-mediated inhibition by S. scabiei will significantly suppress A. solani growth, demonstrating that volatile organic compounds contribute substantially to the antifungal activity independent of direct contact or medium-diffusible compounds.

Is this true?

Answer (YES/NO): YES